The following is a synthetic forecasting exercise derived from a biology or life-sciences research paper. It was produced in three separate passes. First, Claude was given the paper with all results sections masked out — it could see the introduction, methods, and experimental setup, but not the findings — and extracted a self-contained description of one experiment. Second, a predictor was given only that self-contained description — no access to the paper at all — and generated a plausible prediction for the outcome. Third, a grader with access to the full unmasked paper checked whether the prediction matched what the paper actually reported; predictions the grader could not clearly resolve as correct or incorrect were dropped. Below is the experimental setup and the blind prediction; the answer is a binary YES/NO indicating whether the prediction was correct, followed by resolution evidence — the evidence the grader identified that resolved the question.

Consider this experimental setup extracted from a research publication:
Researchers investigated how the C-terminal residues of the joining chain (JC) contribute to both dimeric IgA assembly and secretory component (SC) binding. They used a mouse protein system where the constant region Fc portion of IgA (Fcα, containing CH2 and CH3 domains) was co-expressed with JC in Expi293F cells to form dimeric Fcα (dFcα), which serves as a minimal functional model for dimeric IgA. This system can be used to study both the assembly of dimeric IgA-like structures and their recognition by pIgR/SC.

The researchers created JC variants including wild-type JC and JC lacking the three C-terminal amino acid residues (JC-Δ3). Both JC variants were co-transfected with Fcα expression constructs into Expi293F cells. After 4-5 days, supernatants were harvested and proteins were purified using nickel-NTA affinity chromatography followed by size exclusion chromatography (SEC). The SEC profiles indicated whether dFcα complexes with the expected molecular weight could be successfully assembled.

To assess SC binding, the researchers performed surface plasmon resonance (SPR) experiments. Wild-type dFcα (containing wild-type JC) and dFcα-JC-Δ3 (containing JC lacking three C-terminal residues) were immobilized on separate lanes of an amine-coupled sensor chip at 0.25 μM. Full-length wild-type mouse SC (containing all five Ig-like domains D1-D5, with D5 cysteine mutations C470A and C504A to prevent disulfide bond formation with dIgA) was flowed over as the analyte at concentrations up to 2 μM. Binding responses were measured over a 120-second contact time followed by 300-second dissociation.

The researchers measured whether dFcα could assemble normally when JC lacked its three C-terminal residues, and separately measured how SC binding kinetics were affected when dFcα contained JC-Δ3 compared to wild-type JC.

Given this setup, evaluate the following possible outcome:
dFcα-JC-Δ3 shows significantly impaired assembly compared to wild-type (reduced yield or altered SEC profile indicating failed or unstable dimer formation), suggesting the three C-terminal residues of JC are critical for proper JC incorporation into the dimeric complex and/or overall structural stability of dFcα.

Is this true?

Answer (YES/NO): NO